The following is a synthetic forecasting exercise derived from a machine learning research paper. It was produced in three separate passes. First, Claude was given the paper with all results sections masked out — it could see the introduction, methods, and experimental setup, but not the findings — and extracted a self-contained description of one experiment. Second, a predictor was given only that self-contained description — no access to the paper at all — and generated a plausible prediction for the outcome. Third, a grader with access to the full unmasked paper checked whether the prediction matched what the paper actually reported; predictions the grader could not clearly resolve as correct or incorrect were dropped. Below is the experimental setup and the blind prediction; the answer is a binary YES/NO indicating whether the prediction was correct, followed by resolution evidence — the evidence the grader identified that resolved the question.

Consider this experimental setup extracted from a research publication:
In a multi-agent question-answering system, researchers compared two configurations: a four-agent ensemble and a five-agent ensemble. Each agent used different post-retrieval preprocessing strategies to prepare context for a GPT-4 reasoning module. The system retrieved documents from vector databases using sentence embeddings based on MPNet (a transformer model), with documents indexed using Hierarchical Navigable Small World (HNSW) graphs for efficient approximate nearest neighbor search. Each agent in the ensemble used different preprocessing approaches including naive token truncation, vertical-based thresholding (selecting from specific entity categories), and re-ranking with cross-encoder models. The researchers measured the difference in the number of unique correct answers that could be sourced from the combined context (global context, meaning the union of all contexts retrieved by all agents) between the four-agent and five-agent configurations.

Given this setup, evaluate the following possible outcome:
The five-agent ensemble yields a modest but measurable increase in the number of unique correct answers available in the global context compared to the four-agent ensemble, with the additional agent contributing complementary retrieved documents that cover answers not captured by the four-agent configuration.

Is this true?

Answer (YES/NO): NO